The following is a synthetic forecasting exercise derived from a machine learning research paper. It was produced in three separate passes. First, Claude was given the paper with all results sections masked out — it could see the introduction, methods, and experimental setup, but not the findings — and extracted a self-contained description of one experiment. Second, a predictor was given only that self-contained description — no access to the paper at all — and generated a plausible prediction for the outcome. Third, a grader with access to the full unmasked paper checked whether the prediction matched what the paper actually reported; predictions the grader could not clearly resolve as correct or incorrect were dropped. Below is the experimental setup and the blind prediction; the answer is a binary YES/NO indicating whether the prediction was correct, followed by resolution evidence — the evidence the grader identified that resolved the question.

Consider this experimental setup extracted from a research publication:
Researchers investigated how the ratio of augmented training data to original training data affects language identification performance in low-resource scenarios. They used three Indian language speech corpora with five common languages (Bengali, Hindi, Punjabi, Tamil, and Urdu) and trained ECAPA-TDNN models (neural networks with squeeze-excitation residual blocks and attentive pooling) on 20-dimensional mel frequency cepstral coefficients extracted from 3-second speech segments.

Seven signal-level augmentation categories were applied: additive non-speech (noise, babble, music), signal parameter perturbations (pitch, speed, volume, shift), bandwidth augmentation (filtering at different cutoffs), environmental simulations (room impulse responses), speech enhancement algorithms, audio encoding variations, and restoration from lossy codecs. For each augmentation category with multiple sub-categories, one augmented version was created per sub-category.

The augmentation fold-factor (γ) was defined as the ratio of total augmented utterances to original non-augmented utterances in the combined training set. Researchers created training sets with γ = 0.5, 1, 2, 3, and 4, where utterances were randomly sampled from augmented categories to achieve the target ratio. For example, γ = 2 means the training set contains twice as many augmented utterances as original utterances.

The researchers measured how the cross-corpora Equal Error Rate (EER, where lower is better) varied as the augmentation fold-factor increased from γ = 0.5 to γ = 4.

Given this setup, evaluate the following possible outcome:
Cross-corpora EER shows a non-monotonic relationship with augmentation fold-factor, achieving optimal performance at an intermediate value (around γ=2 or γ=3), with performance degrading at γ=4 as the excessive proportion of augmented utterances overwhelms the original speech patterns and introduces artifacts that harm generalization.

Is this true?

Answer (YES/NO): NO